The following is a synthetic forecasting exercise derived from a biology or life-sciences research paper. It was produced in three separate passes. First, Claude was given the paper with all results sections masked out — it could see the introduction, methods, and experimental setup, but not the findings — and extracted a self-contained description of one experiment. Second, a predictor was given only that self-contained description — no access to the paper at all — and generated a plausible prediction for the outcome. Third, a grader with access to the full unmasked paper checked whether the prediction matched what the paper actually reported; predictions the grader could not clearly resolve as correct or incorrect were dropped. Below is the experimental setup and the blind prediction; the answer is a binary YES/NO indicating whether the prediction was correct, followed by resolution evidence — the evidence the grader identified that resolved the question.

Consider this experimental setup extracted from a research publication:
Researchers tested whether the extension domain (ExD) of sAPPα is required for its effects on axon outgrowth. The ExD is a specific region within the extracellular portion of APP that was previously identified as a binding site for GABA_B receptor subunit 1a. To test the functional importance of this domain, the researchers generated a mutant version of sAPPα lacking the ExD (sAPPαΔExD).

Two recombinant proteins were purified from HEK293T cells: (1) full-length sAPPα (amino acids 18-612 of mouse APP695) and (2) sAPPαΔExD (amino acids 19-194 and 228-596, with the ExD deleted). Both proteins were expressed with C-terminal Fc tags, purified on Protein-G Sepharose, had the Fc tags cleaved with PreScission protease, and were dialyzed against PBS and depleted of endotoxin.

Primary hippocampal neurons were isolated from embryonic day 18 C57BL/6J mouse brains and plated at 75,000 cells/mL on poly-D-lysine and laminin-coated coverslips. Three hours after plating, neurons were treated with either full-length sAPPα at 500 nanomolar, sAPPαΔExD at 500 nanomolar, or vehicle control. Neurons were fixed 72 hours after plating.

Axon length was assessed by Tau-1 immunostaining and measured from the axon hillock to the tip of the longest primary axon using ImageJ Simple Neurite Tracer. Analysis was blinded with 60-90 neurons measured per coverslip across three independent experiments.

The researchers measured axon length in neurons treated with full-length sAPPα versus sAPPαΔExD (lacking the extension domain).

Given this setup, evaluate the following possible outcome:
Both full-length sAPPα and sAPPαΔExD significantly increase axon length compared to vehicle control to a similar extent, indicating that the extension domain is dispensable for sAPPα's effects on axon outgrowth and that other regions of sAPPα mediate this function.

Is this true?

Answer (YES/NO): NO